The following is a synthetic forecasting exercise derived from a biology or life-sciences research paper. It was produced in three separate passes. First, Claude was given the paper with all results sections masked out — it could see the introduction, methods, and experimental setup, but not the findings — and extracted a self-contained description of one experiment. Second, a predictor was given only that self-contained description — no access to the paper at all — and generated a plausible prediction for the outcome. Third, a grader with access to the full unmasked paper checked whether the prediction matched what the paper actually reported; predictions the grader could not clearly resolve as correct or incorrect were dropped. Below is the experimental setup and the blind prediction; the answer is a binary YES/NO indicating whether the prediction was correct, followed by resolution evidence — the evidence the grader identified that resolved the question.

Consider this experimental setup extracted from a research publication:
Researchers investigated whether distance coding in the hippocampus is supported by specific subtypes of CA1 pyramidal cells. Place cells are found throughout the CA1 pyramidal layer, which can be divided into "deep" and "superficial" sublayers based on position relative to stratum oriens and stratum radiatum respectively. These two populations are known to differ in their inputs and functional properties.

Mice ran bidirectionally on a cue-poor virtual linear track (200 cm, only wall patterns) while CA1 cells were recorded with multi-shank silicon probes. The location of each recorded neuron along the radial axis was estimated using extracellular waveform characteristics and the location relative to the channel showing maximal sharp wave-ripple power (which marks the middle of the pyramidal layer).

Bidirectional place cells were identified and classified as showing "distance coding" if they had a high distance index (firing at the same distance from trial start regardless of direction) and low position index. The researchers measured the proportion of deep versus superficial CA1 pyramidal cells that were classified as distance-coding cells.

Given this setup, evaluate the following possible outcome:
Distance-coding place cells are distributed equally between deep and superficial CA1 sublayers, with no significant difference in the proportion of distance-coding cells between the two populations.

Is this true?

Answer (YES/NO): YES